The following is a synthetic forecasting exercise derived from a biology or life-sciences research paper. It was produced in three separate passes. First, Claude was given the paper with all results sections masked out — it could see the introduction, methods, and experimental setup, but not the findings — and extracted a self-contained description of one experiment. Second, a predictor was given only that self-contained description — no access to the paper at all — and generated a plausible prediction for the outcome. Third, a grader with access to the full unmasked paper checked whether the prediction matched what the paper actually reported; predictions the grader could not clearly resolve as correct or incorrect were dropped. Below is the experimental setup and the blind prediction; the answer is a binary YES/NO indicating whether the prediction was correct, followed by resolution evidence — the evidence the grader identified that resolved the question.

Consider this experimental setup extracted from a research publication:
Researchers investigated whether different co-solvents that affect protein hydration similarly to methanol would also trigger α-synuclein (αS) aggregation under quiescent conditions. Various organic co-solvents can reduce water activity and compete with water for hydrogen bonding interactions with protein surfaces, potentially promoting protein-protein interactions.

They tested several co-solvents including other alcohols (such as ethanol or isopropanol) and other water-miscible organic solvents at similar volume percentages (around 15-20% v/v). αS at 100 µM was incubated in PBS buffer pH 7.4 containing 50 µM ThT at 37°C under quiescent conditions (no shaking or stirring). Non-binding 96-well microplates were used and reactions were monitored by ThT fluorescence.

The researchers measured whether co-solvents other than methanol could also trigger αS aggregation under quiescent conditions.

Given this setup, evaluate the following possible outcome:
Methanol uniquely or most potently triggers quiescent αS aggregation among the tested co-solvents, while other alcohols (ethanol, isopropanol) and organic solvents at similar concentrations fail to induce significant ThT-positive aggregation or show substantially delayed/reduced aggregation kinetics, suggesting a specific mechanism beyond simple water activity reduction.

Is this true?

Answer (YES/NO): NO